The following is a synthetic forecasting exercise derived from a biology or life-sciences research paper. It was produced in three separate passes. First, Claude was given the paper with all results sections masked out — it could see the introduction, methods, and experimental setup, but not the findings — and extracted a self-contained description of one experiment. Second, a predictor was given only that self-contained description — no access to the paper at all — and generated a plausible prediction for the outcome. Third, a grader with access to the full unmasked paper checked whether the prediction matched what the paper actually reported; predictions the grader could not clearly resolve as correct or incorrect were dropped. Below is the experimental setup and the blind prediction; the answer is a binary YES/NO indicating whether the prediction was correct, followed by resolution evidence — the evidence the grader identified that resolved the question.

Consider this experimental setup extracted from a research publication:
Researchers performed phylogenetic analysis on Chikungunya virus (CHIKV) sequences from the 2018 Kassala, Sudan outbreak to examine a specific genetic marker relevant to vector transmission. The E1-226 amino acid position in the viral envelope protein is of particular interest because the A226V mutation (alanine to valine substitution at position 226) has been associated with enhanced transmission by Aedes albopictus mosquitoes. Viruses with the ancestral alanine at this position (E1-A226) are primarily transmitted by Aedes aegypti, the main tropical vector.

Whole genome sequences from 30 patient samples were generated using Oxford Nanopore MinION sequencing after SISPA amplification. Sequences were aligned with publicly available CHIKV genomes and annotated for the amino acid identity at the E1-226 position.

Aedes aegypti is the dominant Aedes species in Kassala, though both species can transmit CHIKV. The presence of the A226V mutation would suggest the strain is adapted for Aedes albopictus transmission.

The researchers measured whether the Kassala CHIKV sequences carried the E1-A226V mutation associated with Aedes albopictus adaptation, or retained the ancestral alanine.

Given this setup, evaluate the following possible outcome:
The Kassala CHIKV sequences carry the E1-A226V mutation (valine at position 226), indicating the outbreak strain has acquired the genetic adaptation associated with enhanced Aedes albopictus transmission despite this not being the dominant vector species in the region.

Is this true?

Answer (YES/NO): NO